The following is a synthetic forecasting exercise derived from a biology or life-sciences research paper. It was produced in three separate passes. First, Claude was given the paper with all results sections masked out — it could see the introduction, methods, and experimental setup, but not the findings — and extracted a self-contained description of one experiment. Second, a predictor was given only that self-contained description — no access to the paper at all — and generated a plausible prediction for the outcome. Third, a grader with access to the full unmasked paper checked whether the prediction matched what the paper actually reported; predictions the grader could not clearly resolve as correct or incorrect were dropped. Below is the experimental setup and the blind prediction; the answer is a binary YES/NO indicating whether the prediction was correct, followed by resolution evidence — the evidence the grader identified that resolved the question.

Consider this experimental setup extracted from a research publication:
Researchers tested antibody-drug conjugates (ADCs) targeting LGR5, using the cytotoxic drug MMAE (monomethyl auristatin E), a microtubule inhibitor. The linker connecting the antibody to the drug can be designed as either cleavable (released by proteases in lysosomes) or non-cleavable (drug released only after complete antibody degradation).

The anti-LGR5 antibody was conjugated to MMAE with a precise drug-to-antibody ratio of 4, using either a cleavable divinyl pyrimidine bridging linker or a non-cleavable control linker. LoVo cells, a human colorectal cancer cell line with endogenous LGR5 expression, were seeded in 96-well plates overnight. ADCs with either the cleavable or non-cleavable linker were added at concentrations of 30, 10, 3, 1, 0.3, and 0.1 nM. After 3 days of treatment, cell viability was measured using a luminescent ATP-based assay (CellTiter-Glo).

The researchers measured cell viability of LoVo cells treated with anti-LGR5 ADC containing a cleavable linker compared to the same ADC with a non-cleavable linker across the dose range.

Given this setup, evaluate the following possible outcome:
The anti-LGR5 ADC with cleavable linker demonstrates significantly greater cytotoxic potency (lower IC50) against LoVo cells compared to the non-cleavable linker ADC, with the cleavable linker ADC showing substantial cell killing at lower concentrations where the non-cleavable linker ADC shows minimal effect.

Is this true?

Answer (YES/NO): YES